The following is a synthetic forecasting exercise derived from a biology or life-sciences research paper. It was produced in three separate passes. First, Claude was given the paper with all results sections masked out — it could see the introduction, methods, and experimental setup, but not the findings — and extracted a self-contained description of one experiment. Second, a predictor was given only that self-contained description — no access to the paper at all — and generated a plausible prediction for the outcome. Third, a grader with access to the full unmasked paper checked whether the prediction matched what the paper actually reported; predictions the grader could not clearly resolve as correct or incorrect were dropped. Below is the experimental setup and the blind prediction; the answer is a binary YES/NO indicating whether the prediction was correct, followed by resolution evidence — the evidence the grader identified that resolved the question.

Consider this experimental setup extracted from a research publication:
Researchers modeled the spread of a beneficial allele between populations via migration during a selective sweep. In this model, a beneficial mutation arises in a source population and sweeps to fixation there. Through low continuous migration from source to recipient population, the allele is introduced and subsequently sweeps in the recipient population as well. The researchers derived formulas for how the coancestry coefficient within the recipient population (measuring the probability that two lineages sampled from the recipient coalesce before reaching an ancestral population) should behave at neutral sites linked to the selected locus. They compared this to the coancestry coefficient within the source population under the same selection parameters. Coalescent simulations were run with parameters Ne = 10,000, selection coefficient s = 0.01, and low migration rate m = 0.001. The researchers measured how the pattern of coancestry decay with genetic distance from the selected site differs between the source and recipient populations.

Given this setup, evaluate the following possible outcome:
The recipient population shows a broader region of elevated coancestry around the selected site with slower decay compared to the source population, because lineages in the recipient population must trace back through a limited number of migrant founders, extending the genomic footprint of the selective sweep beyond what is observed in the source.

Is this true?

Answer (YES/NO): NO